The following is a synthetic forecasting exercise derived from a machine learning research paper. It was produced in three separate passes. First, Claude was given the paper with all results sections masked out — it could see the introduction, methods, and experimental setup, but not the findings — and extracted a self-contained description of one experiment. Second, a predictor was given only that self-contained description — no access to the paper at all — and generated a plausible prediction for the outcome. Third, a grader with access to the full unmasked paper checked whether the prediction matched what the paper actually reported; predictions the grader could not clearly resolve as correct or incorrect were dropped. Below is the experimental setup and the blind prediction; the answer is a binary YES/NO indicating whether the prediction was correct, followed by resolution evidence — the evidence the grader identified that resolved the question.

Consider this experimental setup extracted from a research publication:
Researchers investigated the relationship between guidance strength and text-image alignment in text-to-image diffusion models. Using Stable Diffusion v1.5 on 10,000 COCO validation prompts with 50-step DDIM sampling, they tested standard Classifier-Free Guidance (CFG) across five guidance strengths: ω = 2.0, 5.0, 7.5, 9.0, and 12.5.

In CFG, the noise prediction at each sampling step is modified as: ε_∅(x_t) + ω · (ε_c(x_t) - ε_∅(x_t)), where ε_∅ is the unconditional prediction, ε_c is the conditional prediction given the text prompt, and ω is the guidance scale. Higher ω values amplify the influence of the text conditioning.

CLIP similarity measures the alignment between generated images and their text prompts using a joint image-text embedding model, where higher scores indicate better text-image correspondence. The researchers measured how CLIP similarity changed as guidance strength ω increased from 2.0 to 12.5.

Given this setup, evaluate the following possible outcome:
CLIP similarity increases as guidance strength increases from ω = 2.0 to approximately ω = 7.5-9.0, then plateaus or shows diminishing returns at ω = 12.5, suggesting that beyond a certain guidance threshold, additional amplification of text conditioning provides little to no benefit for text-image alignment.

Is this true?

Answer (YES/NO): YES